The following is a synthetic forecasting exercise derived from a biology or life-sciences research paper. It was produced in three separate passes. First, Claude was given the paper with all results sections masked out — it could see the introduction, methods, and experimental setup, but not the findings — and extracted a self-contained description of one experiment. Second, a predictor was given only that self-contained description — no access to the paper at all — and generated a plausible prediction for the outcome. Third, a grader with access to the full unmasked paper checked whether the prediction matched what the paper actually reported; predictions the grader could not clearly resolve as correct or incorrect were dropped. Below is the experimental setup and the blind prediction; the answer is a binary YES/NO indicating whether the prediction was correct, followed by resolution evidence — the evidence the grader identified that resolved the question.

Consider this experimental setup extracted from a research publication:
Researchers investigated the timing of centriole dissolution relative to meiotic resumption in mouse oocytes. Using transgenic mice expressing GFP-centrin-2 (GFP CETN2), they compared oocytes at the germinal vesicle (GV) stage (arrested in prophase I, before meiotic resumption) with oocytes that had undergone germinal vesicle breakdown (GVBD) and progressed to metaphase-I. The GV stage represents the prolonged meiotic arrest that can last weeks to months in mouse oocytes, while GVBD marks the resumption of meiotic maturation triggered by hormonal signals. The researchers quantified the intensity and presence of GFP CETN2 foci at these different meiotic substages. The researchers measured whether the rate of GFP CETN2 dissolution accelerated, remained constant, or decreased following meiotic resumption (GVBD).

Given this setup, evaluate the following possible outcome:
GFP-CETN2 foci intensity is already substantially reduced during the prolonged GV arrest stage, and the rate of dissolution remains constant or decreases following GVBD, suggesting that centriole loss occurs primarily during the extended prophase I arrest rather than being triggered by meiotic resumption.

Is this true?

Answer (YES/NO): NO